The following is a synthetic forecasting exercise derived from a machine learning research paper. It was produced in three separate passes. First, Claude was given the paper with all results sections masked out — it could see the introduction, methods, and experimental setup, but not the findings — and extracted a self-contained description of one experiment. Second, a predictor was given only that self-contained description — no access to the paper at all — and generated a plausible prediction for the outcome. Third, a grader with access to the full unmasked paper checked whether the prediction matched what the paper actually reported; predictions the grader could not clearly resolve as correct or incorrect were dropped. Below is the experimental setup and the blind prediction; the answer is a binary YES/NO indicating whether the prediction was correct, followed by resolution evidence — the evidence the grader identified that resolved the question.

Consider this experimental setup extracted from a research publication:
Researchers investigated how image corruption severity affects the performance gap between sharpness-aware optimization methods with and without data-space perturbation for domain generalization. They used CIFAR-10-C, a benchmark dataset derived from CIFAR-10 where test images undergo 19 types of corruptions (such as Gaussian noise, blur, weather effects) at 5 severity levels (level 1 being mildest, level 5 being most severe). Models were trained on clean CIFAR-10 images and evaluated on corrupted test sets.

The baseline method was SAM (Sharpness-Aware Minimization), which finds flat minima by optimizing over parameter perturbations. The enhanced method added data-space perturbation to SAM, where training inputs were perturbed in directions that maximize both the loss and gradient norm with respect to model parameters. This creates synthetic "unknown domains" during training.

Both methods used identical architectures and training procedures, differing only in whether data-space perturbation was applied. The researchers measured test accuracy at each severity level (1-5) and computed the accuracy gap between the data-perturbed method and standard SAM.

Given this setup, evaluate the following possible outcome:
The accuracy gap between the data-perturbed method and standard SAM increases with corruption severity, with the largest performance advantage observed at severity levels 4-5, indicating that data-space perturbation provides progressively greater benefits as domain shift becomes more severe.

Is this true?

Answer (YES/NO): YES